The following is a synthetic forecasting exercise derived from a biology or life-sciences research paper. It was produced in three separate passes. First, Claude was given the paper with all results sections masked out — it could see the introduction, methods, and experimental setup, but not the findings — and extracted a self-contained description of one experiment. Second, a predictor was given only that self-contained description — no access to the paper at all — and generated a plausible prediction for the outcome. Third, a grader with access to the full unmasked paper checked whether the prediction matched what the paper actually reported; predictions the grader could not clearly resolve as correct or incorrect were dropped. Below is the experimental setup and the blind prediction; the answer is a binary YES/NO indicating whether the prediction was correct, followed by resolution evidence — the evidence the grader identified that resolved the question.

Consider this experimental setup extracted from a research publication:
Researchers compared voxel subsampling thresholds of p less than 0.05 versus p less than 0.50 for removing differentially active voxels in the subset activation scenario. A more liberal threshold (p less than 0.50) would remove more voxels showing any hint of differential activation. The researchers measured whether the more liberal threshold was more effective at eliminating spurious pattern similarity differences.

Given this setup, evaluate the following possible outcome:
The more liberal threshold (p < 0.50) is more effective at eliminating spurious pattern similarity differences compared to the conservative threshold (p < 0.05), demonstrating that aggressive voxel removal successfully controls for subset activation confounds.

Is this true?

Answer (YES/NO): NO